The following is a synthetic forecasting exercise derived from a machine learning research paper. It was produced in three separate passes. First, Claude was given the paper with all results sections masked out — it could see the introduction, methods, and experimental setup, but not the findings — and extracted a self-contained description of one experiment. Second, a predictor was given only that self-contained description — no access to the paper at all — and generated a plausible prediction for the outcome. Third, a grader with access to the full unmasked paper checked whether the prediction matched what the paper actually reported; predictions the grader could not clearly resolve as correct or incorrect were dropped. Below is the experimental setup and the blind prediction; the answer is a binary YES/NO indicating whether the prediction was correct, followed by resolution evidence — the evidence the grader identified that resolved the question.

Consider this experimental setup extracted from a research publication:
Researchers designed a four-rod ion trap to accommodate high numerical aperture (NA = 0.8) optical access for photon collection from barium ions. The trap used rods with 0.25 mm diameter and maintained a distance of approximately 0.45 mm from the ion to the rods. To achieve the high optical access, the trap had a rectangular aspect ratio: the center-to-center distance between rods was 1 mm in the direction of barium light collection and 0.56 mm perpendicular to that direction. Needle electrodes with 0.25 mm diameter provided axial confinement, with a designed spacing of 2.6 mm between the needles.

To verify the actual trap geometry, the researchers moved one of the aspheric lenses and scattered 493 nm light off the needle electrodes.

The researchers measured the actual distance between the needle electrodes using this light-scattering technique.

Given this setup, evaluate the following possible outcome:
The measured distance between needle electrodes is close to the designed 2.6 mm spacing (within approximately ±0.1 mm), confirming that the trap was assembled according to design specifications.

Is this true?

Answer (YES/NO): NO